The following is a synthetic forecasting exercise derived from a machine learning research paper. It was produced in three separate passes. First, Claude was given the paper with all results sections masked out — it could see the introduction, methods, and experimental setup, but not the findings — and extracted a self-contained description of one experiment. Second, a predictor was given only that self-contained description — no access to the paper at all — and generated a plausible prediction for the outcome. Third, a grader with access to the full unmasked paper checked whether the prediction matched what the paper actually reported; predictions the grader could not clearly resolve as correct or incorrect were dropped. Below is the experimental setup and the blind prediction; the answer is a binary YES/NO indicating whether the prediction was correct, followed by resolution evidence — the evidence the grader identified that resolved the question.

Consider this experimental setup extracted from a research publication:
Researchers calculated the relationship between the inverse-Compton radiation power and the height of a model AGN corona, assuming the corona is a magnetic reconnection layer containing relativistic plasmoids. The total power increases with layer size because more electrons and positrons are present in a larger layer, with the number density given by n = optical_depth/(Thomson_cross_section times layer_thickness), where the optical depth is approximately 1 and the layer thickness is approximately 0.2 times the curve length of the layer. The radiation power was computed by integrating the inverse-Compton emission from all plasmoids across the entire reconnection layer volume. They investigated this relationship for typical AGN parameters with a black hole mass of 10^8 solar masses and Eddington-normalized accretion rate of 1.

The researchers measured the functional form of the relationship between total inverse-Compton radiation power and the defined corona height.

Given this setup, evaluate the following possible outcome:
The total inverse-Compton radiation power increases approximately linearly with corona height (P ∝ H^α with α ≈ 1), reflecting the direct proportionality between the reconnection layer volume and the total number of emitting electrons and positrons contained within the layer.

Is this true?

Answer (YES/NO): YES